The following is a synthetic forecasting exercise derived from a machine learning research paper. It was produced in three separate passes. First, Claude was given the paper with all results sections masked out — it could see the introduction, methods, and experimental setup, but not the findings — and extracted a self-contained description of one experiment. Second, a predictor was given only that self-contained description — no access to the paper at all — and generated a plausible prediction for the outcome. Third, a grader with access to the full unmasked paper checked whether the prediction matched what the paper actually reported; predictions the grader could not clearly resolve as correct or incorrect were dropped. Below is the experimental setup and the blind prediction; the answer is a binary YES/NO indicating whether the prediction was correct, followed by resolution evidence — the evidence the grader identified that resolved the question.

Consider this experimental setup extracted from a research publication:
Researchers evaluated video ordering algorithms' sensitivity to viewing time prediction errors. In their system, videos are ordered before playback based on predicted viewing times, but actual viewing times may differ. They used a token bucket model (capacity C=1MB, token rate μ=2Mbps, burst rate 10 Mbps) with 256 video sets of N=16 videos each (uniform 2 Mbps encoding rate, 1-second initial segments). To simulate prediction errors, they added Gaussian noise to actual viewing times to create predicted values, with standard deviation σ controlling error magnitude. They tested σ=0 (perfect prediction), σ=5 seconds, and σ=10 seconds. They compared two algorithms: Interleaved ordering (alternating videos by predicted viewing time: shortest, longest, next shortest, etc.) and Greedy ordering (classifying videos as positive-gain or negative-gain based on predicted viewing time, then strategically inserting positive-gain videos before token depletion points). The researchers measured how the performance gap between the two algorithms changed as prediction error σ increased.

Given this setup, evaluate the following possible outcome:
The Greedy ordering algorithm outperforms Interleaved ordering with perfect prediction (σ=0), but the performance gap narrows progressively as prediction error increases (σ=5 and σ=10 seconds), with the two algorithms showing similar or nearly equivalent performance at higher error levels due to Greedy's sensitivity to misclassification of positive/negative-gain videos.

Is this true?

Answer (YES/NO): NO